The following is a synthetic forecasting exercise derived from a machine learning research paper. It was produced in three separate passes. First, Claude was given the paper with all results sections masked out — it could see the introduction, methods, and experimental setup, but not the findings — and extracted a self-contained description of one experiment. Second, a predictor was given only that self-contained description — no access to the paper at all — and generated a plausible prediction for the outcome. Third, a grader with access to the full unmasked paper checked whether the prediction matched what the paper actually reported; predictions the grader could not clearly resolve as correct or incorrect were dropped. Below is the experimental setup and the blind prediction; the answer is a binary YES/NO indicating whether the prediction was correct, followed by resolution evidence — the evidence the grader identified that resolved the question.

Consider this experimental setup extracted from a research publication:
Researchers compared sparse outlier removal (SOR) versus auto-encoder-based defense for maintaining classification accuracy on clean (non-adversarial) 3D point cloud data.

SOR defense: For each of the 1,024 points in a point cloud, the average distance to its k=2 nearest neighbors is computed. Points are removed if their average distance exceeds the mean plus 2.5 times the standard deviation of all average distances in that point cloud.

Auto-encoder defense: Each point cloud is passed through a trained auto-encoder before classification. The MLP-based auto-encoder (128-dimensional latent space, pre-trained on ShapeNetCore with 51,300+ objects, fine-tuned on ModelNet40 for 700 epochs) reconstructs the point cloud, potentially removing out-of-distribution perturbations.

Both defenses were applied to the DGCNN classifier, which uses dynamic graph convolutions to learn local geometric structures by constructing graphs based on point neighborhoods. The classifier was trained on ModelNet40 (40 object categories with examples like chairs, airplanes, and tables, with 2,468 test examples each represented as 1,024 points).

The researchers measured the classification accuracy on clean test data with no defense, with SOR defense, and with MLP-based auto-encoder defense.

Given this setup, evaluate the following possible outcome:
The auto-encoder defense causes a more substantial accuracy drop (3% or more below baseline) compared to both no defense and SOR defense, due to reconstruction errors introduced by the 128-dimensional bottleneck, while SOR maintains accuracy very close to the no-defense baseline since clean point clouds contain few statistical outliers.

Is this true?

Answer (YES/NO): YES